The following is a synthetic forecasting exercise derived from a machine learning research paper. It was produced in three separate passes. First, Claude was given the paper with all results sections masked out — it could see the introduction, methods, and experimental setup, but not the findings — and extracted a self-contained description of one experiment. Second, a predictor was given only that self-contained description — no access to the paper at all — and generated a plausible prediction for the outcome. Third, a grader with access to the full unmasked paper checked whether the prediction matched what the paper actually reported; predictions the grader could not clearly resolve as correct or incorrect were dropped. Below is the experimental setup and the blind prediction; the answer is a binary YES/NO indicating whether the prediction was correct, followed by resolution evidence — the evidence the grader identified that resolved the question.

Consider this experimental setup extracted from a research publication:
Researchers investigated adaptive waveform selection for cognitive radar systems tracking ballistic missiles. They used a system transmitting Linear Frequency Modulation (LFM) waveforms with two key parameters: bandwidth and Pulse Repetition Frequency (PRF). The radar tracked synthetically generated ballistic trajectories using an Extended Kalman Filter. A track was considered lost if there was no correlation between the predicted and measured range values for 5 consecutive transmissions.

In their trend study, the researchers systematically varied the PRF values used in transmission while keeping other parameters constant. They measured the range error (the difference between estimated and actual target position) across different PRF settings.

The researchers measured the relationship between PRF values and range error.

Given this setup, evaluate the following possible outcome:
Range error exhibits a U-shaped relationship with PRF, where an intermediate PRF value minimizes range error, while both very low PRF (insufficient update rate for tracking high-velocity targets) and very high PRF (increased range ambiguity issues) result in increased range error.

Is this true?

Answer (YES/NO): NO